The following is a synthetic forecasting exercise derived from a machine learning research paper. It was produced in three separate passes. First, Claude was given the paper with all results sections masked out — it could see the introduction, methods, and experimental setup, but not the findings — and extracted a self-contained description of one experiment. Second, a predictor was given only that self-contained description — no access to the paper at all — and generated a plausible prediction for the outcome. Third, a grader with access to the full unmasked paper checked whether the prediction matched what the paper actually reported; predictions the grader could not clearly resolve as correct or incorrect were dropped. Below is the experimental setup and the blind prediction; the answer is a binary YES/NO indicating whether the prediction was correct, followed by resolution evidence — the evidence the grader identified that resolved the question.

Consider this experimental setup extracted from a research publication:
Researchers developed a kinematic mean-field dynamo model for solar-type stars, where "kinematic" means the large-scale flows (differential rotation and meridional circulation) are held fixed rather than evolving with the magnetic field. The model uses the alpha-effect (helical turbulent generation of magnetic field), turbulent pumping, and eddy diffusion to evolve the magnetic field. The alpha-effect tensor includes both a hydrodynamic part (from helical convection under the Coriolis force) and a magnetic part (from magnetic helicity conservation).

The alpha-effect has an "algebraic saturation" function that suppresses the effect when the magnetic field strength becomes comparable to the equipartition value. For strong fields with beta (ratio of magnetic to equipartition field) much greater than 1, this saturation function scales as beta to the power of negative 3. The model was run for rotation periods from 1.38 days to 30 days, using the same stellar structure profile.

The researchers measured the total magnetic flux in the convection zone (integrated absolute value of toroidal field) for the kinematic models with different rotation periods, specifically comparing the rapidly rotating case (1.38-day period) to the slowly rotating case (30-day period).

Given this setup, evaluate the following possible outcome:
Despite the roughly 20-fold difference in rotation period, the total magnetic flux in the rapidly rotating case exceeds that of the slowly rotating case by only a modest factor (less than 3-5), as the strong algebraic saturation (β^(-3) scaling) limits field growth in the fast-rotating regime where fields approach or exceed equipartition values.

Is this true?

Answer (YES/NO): NO